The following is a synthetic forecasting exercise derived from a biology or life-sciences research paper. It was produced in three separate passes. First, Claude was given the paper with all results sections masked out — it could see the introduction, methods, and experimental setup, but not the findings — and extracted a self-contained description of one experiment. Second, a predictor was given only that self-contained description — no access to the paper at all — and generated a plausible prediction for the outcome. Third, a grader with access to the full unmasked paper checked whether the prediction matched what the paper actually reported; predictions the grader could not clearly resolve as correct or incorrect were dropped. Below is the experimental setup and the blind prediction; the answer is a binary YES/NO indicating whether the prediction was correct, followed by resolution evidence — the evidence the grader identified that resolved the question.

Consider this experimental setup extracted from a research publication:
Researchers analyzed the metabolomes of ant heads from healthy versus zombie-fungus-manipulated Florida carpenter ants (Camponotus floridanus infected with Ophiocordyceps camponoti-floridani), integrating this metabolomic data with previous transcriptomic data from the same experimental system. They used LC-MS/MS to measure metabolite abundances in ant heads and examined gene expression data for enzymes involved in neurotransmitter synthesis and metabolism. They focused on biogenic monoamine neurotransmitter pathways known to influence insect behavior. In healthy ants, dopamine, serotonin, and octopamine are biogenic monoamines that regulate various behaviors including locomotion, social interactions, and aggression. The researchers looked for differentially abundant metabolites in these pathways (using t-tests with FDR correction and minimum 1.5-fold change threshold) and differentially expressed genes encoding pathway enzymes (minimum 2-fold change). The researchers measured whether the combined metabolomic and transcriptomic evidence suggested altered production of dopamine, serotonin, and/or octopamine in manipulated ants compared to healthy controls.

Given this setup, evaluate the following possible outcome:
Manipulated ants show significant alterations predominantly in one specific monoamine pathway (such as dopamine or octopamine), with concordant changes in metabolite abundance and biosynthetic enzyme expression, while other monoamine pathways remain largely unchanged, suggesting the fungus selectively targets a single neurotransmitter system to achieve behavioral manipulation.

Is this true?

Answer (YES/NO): NO